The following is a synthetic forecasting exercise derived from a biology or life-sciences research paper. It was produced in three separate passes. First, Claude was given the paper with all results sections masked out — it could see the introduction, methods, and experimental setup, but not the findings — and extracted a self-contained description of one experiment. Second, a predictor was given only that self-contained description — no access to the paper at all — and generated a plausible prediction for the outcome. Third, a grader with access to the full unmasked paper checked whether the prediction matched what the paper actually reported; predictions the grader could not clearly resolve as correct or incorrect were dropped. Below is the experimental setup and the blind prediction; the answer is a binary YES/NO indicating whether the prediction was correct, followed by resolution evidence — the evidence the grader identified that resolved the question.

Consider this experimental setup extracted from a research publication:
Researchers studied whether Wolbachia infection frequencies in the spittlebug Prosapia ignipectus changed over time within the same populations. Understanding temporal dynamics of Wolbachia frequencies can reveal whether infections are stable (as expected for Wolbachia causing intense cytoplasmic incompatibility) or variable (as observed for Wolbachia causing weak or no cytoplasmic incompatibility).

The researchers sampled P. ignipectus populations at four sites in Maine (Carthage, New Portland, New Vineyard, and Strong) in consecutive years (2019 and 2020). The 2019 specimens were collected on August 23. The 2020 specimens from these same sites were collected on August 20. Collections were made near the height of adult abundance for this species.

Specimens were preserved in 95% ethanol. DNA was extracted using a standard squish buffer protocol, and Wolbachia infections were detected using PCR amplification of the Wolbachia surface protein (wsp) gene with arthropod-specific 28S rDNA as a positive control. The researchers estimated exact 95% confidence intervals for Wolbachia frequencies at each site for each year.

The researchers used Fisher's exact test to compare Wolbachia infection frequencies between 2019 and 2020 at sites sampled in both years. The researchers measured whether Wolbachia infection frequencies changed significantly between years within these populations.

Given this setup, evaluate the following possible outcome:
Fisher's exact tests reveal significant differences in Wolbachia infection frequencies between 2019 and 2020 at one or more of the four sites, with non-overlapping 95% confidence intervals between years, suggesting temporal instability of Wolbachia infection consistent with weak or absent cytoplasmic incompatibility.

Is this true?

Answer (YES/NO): NO